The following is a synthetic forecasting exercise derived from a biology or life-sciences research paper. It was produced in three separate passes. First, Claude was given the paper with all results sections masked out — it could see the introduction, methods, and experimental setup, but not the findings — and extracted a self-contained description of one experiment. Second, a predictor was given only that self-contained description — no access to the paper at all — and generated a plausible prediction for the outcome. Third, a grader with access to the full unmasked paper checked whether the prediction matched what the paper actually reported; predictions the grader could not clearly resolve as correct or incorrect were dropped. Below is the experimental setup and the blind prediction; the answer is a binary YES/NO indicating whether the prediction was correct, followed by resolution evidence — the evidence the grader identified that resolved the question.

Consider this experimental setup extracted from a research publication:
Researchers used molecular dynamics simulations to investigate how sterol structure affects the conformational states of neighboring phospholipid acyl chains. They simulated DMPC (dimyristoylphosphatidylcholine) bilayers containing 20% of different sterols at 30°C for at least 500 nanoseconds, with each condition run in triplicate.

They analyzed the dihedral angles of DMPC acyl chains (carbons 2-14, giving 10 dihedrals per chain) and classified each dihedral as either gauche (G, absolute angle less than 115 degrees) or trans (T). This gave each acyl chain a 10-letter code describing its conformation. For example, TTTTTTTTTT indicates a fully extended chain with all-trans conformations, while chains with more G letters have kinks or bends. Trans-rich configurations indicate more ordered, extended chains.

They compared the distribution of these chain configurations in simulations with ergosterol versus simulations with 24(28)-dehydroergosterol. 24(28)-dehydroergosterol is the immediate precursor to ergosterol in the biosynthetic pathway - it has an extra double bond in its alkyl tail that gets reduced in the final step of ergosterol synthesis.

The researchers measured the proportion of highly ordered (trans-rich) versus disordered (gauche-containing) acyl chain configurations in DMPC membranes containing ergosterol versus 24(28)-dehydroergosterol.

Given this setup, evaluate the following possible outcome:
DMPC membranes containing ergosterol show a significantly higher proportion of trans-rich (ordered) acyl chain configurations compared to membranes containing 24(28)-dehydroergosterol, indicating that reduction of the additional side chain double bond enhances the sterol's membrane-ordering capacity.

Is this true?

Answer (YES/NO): YES